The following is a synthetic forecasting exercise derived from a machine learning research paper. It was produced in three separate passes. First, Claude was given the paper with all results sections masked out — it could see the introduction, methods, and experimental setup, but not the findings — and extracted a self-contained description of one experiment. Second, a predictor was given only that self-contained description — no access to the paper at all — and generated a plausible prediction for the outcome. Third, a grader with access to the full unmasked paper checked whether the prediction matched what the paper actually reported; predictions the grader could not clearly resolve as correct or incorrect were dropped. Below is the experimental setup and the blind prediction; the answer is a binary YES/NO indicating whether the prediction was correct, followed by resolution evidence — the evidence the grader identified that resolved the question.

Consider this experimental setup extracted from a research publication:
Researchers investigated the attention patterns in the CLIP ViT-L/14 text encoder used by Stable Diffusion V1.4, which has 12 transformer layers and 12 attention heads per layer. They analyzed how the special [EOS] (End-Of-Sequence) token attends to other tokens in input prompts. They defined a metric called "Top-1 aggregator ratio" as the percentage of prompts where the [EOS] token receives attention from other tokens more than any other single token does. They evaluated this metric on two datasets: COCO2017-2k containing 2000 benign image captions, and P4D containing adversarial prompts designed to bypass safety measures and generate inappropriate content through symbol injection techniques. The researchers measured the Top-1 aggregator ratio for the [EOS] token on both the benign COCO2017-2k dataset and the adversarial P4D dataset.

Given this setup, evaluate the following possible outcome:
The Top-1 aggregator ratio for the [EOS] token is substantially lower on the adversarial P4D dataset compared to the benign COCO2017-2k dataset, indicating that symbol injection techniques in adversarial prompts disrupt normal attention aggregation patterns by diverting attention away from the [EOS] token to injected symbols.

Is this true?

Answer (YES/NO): NO